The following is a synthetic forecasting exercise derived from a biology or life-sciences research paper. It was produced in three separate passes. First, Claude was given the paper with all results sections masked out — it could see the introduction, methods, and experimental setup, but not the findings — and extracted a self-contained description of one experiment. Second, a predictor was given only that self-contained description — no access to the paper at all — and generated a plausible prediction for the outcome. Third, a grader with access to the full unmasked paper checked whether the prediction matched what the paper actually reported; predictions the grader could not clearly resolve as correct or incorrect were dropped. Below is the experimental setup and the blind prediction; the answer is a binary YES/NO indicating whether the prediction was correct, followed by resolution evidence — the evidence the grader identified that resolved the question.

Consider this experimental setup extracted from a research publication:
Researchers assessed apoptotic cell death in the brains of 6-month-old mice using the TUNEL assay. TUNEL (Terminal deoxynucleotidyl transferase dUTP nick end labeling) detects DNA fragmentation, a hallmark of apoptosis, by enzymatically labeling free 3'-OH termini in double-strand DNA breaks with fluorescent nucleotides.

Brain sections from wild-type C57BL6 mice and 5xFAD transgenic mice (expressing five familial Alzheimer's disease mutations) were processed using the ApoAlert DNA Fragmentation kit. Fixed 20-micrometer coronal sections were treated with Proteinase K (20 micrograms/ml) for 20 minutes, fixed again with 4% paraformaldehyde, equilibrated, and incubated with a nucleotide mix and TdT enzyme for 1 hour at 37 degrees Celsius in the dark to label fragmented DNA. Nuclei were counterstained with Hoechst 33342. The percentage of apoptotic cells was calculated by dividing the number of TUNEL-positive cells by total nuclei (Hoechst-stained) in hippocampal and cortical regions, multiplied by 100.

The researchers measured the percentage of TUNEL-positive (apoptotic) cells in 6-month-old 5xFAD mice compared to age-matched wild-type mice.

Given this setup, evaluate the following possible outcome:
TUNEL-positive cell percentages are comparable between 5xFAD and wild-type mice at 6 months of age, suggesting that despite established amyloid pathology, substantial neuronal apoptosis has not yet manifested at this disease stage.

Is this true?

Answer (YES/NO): NO